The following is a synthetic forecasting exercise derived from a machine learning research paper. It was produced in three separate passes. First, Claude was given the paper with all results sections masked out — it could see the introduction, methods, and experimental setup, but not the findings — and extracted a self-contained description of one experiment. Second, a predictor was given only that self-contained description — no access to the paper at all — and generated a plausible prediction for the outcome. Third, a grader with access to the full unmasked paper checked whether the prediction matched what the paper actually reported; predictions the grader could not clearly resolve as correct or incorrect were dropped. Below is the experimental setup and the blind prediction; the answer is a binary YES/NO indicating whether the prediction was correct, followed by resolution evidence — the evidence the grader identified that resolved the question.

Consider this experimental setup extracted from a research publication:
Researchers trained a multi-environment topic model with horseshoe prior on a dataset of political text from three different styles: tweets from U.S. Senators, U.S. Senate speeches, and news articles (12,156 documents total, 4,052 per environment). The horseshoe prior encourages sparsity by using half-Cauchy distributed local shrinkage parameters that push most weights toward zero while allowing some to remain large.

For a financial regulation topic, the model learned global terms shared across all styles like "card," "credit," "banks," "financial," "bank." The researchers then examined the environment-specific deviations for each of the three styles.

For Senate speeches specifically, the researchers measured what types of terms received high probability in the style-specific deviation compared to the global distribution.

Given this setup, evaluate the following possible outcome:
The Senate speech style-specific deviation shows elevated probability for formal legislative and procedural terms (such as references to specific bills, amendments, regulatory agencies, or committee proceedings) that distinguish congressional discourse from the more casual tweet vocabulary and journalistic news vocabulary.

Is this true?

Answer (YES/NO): NO